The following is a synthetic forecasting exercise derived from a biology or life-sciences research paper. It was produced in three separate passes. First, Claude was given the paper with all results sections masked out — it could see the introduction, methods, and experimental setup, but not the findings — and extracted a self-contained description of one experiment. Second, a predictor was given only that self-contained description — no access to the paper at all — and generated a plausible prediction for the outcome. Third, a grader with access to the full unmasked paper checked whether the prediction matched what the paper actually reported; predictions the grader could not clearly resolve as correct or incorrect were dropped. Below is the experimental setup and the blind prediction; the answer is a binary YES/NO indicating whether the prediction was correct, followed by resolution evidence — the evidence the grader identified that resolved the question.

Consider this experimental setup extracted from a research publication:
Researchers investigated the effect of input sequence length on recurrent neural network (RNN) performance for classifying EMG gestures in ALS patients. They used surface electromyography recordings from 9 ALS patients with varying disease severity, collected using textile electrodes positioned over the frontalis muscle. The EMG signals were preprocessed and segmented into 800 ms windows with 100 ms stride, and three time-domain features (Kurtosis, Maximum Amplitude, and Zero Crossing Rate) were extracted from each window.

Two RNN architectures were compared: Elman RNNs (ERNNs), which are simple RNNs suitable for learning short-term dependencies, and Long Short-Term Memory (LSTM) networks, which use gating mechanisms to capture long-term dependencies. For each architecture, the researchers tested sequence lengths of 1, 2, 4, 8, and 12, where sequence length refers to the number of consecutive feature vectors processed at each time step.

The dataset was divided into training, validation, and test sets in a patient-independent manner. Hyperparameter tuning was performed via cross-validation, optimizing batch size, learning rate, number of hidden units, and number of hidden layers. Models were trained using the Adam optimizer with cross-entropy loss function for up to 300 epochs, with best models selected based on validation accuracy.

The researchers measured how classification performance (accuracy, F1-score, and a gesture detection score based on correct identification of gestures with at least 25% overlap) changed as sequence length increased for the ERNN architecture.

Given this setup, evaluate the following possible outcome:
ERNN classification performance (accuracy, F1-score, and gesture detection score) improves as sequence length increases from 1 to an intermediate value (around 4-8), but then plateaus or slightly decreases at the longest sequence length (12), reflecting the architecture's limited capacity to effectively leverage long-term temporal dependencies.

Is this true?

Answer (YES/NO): NO